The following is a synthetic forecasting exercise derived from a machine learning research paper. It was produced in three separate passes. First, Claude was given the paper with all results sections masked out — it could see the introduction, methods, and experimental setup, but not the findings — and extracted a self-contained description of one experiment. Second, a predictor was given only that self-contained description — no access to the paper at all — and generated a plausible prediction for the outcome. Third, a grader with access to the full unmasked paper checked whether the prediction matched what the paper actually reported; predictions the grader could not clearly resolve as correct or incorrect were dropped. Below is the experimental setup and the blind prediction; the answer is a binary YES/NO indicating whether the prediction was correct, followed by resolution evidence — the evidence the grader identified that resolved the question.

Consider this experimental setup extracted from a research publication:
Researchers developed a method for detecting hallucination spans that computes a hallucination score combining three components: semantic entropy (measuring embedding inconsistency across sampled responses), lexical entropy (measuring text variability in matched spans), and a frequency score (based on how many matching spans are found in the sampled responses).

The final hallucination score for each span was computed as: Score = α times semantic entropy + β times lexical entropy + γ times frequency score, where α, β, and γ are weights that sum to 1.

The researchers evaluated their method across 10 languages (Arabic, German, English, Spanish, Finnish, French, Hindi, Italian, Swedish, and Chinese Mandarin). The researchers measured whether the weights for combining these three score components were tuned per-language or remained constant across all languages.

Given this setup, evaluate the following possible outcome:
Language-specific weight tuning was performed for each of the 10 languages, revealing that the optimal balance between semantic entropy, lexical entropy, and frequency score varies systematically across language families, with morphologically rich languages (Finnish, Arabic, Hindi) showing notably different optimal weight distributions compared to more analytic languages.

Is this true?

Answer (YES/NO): NO